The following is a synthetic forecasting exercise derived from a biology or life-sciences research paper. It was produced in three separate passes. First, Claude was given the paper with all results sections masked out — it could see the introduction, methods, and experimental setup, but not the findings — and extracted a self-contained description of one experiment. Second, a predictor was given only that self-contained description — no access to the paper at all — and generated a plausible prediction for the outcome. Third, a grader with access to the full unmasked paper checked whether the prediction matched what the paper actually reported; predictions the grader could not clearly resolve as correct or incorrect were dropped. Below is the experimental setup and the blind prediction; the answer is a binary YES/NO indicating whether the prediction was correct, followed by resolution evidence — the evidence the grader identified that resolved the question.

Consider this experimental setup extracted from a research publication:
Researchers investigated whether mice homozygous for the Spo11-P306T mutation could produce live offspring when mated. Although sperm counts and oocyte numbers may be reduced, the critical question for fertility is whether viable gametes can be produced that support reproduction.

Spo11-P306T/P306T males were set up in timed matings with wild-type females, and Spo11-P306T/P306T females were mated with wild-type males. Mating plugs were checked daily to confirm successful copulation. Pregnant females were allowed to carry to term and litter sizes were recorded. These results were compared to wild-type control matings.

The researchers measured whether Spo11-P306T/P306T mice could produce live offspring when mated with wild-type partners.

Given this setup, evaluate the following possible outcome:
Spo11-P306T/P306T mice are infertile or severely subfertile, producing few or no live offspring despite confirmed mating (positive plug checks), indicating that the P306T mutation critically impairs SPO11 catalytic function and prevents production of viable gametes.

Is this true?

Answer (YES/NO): NO